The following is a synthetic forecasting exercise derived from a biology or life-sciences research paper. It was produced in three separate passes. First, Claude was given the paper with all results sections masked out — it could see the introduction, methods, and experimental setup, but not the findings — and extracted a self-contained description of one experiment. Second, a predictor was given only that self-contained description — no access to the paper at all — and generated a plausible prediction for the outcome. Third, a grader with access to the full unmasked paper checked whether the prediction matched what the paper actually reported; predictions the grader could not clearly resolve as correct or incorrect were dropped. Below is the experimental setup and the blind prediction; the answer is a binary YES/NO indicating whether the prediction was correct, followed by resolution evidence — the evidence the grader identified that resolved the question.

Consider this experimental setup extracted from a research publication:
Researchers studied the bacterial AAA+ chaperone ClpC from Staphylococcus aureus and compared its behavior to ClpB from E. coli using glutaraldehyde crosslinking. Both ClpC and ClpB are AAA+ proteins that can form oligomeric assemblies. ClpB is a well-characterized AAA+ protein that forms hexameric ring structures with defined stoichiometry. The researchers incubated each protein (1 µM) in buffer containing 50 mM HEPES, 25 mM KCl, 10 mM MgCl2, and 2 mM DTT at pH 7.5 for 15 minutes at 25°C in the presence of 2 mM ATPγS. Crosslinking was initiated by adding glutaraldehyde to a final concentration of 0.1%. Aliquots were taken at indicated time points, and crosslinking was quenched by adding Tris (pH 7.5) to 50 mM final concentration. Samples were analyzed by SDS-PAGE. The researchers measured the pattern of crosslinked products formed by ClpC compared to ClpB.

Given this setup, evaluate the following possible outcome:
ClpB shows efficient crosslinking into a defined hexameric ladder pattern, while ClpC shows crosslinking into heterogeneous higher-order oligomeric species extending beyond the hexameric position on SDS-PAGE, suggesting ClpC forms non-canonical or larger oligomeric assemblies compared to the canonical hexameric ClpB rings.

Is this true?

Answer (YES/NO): YES